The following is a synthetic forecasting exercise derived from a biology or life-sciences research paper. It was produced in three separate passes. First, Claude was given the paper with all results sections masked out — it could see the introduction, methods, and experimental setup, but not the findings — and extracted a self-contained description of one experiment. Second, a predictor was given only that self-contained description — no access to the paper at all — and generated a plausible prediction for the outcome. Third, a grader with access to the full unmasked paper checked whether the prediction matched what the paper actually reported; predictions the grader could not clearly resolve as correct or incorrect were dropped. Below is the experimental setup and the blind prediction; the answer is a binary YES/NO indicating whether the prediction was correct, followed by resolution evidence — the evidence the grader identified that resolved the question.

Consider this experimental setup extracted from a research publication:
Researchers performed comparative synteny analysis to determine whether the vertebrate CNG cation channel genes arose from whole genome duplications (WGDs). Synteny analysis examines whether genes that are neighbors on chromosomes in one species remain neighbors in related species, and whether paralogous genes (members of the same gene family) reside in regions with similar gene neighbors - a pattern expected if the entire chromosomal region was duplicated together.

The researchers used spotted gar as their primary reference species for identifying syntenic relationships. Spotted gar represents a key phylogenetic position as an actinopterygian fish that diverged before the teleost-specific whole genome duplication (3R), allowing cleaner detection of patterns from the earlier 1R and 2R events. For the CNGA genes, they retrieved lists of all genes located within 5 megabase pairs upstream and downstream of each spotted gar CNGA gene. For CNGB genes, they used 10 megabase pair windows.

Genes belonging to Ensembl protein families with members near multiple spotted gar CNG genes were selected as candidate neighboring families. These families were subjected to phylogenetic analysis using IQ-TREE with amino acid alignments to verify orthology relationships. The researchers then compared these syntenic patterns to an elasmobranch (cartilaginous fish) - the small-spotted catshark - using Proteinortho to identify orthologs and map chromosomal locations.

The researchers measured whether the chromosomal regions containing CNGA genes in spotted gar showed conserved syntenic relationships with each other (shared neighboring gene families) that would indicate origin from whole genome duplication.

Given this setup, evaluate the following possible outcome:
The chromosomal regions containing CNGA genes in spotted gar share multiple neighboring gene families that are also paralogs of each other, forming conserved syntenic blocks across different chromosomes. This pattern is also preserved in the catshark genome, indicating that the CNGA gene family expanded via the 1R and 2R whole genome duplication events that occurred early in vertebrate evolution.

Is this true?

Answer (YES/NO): YES